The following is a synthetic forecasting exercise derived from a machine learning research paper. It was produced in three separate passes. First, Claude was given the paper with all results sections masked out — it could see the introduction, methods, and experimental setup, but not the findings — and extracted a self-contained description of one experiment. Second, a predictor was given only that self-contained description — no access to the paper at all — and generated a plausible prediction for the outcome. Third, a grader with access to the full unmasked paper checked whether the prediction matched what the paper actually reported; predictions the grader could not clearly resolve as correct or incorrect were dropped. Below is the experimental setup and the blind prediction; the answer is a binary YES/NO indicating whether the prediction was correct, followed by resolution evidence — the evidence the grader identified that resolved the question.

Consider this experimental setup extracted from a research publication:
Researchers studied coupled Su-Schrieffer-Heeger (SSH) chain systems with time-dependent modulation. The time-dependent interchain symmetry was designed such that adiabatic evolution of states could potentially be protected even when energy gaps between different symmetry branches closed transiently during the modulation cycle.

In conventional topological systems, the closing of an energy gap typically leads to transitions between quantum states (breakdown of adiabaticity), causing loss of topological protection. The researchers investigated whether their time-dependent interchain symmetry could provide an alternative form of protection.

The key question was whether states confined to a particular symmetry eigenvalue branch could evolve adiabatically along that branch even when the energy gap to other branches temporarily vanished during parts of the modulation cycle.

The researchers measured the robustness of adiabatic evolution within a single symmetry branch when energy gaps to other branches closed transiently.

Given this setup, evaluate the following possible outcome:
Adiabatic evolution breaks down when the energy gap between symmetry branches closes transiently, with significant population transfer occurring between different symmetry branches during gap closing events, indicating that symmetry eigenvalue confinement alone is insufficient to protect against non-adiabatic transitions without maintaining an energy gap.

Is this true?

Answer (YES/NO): NO